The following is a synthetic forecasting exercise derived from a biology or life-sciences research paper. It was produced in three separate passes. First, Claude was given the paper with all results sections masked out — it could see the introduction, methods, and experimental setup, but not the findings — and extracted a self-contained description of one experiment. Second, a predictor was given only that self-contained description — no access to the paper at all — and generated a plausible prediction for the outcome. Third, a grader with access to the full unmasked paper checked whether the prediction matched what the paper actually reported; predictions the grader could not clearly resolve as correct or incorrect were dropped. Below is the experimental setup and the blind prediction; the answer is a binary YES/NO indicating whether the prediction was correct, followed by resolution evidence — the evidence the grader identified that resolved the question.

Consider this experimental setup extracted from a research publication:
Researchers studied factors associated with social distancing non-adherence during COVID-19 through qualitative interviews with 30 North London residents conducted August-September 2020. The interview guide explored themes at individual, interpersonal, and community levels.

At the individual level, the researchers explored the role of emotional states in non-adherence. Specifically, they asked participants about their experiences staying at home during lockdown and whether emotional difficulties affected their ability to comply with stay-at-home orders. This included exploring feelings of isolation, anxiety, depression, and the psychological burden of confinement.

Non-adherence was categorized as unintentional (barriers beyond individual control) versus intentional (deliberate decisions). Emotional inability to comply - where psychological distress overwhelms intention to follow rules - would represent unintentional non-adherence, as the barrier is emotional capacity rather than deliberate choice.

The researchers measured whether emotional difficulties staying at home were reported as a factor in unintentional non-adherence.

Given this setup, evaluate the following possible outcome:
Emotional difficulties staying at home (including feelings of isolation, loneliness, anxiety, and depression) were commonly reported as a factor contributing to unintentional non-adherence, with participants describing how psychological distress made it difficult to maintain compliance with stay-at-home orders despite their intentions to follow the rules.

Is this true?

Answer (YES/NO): YES